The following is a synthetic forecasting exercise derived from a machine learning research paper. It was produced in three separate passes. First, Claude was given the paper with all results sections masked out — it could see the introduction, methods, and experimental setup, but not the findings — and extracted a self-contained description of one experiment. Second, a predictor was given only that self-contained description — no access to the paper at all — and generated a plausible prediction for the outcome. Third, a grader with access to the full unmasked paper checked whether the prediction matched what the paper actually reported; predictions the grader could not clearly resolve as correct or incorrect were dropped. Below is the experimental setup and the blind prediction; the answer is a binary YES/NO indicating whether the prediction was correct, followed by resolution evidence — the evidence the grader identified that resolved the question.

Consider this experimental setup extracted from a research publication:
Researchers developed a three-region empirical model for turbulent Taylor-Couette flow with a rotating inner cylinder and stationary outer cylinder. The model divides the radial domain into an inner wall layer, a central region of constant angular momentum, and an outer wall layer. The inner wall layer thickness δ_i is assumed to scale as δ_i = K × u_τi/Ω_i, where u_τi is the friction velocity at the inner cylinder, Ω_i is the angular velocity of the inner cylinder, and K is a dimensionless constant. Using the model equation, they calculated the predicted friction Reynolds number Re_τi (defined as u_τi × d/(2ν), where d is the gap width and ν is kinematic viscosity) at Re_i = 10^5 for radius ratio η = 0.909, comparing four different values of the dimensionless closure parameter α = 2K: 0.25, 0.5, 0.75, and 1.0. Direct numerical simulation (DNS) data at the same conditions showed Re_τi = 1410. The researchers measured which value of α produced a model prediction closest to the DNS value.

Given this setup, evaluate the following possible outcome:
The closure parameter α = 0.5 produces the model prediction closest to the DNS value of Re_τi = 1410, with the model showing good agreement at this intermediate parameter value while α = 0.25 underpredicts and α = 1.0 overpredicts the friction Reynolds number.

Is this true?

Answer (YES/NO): NO